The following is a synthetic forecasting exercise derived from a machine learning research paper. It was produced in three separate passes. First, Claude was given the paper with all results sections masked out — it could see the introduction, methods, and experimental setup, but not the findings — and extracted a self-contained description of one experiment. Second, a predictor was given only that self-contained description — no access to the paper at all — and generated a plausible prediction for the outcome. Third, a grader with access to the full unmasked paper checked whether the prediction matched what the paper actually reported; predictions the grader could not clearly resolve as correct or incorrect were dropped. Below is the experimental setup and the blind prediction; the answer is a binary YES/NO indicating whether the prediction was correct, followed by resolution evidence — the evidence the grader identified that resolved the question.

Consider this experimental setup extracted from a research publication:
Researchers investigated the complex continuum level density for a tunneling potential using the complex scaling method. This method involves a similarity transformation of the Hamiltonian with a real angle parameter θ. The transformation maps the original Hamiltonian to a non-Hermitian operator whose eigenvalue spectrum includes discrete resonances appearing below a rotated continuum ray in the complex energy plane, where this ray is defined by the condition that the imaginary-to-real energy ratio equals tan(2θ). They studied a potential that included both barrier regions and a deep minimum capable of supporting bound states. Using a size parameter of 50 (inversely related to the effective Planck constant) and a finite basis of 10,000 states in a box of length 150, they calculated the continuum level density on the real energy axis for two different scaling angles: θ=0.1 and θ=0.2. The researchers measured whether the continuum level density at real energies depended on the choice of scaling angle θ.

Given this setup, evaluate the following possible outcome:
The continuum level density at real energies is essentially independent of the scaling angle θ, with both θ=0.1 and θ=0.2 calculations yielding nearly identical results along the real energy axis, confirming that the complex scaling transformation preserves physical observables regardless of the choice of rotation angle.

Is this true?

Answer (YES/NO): YES